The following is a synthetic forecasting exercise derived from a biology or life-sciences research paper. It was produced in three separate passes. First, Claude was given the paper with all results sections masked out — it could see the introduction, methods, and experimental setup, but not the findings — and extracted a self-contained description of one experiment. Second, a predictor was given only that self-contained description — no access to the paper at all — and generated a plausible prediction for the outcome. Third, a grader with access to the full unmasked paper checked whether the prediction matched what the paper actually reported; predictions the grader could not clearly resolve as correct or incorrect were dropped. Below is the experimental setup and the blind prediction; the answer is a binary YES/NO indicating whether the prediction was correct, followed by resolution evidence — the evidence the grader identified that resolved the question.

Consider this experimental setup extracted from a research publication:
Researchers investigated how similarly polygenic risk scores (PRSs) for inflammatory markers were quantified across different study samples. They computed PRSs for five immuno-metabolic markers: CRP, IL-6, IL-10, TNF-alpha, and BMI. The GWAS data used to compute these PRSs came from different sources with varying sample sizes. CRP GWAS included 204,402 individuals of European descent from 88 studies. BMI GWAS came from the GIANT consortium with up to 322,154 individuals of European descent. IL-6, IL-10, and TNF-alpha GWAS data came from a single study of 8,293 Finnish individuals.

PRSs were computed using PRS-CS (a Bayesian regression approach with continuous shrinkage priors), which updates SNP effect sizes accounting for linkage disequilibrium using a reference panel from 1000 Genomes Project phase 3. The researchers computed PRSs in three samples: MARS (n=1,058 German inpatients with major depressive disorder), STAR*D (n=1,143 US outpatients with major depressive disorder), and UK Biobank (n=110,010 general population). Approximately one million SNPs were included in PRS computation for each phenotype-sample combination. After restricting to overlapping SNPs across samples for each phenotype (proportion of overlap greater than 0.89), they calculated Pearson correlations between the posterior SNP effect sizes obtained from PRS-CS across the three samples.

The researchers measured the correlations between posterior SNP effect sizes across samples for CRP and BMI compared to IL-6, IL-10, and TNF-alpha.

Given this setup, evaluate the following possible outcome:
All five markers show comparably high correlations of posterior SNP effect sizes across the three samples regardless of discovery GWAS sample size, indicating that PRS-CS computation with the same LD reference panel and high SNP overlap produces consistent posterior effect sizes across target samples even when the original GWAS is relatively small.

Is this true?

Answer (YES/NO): NO